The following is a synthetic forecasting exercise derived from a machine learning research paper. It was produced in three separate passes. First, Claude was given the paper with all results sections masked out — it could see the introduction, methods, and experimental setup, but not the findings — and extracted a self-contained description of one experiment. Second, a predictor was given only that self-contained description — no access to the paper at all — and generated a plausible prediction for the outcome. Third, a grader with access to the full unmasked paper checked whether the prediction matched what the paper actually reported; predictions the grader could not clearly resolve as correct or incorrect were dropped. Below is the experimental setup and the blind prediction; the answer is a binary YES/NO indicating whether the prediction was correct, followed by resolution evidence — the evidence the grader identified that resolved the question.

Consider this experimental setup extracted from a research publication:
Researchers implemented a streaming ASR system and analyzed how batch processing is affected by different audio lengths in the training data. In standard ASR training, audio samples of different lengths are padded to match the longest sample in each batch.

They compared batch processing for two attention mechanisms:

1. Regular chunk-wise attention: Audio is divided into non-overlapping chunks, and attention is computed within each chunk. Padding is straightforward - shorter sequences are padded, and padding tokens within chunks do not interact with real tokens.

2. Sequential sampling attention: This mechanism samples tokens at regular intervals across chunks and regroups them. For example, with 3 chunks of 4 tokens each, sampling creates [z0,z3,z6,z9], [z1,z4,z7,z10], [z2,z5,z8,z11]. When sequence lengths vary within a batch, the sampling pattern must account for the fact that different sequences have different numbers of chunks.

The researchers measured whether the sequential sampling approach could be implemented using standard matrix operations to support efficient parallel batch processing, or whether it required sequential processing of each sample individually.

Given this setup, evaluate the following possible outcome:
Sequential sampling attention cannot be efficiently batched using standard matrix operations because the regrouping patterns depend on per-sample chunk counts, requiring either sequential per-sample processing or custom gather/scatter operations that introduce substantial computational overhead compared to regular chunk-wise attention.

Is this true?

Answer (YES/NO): NO